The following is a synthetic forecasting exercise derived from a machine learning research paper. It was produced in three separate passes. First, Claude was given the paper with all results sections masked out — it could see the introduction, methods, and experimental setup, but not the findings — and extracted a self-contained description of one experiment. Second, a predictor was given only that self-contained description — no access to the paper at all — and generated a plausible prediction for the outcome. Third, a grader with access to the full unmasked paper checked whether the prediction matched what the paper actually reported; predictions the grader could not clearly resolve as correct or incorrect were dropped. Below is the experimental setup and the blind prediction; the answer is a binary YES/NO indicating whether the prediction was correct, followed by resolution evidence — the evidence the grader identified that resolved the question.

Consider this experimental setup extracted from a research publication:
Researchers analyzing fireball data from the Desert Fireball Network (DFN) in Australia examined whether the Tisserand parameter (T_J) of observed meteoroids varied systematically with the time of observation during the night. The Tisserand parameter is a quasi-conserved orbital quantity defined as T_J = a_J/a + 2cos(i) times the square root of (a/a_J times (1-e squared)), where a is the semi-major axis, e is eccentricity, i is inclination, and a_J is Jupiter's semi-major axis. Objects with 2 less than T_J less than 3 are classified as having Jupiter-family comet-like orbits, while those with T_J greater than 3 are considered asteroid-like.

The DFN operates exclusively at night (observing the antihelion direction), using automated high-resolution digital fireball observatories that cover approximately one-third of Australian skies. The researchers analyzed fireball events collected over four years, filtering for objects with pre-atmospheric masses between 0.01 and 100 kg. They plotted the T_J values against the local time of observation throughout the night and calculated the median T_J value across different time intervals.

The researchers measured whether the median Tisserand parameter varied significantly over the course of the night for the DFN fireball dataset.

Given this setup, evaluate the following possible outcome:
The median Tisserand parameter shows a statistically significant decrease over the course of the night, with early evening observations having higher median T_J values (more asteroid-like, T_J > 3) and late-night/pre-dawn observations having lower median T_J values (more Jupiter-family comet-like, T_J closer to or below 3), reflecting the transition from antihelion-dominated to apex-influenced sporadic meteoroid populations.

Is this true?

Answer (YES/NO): NO